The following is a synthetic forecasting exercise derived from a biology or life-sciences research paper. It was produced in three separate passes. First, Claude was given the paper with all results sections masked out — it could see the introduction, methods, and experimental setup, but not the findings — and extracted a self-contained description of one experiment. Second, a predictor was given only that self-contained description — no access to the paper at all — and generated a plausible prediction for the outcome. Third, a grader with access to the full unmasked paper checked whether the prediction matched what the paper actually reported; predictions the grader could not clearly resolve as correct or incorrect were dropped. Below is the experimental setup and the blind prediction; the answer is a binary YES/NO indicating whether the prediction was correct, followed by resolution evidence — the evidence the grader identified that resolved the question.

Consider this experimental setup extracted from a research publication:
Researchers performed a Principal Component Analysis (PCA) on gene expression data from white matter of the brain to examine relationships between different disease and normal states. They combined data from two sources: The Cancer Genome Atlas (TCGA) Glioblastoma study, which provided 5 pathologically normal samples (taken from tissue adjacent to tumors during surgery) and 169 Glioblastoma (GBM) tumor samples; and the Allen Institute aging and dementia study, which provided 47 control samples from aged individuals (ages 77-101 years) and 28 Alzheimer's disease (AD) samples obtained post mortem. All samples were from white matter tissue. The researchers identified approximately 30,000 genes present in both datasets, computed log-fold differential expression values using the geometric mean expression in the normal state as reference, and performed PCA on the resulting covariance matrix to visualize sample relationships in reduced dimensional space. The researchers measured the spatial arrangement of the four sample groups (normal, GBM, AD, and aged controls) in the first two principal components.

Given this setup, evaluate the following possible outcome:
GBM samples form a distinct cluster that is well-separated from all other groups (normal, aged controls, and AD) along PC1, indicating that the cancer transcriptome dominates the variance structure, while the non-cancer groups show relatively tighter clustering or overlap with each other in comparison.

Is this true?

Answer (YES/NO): NO